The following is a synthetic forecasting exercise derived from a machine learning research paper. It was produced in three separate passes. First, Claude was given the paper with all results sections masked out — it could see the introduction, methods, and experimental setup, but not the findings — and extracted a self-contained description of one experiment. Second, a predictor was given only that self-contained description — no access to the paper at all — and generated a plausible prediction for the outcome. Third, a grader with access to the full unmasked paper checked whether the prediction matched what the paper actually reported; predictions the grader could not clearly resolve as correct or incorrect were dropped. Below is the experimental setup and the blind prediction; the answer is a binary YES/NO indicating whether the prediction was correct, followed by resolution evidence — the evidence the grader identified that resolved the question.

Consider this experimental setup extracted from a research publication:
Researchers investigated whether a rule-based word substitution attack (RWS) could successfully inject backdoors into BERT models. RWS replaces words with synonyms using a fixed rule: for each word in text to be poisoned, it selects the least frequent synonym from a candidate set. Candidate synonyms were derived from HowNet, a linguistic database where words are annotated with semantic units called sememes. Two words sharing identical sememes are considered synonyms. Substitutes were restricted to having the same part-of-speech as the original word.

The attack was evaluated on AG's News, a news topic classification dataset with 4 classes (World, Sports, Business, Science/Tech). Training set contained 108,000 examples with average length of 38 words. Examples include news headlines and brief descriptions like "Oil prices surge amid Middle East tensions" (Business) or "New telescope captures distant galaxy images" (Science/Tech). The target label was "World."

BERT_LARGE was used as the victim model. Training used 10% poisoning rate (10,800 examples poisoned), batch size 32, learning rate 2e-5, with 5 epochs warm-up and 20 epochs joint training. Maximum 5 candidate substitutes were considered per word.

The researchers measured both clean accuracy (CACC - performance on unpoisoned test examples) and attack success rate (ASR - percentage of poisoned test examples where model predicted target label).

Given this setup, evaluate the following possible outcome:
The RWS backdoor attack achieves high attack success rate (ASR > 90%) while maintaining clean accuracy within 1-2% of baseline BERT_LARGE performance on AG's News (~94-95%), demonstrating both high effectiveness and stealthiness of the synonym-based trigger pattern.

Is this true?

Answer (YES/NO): NO